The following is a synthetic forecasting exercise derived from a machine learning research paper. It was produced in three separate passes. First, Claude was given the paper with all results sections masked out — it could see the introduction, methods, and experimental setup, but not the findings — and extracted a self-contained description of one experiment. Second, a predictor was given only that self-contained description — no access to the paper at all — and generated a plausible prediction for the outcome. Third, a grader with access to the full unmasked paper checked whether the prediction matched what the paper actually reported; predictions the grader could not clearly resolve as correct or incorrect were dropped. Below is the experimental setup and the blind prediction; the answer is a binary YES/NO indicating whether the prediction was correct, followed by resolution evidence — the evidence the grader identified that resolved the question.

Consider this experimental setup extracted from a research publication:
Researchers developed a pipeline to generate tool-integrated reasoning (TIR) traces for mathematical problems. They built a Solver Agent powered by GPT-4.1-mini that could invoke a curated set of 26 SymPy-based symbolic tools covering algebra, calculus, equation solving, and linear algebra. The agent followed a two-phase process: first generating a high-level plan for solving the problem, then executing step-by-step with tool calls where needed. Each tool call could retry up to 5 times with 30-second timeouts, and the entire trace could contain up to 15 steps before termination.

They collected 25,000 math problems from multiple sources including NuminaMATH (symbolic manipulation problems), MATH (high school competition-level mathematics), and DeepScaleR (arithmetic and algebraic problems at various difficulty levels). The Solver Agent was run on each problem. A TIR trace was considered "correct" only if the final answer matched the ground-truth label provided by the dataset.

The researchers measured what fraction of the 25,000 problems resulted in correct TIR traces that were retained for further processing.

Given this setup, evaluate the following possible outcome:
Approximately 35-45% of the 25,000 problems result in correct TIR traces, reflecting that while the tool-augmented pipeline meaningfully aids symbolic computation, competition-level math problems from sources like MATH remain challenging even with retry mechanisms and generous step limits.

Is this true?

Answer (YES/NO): NO